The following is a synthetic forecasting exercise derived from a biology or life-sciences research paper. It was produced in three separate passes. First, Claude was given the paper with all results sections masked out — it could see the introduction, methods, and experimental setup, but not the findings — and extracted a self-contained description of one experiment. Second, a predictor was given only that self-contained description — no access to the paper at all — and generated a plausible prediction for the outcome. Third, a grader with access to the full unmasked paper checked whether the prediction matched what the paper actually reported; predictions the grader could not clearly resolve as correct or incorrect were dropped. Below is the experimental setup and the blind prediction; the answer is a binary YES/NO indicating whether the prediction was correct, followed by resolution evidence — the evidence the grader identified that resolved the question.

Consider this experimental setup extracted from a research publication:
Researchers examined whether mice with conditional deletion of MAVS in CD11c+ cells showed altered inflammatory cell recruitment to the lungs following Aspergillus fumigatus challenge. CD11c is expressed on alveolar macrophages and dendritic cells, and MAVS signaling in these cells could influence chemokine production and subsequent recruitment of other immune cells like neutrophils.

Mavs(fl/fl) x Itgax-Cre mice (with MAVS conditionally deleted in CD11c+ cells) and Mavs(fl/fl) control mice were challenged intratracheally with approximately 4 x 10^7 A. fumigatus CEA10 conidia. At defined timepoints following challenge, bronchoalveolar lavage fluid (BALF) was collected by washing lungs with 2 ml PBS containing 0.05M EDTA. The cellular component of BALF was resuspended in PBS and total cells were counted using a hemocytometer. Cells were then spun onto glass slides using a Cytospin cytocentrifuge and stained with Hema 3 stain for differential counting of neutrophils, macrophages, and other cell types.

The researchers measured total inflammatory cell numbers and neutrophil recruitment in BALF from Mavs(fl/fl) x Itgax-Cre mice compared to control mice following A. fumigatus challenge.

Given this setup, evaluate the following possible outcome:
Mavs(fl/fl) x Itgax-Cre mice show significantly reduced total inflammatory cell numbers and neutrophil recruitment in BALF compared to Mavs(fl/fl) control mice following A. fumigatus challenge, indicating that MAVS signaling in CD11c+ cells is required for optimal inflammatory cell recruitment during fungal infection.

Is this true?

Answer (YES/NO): YES